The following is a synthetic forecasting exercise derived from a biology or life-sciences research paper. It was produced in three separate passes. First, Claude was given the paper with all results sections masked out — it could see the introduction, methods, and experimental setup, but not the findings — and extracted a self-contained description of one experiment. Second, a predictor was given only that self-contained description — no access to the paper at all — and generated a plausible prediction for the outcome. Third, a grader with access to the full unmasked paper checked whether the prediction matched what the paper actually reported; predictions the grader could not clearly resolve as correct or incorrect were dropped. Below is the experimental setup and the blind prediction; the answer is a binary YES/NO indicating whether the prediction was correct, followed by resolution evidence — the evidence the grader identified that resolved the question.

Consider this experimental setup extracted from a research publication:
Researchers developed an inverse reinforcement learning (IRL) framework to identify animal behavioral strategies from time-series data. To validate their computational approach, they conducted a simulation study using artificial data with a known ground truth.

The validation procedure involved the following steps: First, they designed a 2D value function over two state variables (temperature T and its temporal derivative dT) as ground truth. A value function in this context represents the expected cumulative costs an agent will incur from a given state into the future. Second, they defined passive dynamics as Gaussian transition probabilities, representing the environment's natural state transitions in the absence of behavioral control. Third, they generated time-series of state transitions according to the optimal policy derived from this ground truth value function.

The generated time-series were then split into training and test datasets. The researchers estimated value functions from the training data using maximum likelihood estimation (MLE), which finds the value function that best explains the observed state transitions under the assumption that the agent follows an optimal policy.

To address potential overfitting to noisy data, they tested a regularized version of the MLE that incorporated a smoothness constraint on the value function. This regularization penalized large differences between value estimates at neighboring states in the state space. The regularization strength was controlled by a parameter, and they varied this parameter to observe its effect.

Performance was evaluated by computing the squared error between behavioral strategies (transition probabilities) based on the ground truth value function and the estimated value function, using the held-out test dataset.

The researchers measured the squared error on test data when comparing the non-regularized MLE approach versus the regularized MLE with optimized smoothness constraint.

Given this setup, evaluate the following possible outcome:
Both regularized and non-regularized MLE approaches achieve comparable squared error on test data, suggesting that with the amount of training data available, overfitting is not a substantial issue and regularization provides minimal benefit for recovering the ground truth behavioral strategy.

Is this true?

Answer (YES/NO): NO